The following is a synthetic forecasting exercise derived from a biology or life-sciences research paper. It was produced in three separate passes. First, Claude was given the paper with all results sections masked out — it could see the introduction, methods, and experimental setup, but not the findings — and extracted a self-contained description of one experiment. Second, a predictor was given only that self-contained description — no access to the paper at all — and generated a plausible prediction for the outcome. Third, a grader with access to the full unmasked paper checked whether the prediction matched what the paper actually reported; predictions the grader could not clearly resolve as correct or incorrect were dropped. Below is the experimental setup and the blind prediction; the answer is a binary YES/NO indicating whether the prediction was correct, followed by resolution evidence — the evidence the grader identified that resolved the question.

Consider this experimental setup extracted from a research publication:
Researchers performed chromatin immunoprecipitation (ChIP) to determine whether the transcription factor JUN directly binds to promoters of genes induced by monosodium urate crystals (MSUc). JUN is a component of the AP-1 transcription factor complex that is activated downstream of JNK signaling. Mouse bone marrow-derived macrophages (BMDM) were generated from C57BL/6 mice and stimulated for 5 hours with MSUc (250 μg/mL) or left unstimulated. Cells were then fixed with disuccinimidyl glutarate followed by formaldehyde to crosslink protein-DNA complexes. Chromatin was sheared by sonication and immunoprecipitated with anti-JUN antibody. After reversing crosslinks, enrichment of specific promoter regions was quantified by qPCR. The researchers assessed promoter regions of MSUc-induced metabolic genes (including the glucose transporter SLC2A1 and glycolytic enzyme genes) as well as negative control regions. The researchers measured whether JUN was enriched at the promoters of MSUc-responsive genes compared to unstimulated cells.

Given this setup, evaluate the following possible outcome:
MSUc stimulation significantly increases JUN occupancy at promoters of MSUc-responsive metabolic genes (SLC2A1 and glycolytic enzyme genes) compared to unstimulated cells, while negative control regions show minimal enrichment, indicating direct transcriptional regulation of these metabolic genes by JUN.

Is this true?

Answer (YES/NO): YES